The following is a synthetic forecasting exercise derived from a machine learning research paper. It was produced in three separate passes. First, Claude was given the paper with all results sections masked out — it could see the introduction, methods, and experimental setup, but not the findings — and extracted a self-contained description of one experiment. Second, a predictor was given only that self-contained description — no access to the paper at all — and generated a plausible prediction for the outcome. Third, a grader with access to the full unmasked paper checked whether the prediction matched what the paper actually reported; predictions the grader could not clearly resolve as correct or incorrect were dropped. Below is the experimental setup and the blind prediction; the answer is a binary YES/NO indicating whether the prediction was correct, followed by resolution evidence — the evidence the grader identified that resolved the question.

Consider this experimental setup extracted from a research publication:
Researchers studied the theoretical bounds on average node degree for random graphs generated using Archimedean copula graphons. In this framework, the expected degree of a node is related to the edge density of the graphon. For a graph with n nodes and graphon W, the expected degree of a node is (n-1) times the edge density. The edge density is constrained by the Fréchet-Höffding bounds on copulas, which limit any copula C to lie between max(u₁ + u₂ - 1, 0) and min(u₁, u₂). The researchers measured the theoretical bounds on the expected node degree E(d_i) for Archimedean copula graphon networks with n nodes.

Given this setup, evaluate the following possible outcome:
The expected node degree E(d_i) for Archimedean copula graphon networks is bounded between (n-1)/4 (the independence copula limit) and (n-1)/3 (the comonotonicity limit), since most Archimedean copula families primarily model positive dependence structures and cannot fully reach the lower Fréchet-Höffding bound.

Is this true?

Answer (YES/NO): NO